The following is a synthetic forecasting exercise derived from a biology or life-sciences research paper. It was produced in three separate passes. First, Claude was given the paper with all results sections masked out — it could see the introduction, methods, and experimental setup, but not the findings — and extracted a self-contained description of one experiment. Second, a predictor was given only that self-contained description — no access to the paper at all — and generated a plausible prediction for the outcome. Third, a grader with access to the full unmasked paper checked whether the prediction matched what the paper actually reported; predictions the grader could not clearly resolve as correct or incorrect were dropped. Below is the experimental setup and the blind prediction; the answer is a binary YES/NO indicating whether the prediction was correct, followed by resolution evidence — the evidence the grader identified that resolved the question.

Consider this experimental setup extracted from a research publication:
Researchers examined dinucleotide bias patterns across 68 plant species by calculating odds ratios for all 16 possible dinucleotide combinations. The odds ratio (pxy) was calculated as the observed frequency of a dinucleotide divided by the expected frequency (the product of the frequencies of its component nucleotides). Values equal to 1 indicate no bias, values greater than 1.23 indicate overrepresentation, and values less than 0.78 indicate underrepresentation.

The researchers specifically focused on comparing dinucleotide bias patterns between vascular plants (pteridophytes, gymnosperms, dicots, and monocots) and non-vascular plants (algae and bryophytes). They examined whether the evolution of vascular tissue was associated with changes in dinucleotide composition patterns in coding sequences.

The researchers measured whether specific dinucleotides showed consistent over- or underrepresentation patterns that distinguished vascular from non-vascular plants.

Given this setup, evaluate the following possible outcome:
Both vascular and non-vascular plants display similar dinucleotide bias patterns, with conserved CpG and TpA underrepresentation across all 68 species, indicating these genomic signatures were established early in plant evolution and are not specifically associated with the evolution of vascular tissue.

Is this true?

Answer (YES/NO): NO